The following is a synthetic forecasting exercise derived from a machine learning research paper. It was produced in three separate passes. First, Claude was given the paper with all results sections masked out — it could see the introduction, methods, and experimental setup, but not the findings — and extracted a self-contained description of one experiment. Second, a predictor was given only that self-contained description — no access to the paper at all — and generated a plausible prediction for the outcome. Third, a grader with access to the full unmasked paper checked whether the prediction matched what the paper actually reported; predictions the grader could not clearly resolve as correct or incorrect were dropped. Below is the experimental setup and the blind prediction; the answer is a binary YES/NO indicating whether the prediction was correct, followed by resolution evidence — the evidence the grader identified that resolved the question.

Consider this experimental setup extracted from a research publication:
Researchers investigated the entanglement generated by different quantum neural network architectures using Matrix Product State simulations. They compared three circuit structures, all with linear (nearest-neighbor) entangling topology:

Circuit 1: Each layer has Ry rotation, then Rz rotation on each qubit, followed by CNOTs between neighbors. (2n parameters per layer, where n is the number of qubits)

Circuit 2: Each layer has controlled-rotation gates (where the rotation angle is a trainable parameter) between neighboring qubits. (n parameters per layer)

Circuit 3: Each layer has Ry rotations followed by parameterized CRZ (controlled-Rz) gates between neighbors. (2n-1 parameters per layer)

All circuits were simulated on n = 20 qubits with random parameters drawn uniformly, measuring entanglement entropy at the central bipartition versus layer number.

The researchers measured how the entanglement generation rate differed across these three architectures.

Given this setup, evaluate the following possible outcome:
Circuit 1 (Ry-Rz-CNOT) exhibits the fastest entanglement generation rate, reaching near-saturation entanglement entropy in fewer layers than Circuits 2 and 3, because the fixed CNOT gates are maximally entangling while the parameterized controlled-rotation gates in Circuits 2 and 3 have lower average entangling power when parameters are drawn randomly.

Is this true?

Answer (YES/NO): NO